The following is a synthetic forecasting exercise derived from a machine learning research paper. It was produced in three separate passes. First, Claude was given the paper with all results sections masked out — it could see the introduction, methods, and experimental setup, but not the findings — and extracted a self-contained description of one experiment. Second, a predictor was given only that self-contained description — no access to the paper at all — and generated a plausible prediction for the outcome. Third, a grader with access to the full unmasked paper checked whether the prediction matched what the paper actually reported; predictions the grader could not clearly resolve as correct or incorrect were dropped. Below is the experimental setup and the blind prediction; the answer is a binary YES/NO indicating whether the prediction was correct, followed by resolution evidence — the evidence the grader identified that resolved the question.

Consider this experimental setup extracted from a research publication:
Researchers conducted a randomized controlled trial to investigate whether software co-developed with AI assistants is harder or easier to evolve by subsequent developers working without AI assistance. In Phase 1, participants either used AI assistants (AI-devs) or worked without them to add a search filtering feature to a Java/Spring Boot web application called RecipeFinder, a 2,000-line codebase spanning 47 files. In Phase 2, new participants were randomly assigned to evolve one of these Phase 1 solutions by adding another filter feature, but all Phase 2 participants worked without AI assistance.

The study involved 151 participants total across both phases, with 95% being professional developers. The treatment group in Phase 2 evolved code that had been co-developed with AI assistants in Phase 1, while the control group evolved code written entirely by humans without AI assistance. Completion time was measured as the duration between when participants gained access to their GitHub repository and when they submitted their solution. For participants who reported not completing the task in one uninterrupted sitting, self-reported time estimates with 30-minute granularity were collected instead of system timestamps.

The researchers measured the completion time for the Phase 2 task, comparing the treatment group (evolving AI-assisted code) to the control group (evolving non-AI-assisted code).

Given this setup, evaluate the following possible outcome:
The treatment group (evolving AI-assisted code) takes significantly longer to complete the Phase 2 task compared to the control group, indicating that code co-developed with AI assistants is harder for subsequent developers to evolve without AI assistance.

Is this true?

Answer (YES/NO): NO